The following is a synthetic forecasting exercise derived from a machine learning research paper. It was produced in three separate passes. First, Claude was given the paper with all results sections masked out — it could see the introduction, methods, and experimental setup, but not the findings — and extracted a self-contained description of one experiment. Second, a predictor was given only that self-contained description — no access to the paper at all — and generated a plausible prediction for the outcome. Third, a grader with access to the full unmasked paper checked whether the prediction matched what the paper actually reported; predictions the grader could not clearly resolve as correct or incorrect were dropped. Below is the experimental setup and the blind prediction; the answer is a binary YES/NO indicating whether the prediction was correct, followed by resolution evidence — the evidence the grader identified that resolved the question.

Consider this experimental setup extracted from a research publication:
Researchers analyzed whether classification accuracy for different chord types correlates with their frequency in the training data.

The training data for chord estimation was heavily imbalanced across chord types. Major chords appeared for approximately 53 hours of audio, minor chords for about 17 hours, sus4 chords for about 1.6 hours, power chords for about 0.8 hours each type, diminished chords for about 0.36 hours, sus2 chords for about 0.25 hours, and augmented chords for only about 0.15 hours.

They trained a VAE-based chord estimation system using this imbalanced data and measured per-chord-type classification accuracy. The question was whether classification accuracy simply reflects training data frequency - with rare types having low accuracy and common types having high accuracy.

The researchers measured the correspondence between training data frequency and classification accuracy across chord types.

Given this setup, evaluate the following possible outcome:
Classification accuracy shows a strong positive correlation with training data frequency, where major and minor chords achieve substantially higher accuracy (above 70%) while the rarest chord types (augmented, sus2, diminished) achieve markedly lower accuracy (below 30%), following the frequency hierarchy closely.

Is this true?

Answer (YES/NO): NO